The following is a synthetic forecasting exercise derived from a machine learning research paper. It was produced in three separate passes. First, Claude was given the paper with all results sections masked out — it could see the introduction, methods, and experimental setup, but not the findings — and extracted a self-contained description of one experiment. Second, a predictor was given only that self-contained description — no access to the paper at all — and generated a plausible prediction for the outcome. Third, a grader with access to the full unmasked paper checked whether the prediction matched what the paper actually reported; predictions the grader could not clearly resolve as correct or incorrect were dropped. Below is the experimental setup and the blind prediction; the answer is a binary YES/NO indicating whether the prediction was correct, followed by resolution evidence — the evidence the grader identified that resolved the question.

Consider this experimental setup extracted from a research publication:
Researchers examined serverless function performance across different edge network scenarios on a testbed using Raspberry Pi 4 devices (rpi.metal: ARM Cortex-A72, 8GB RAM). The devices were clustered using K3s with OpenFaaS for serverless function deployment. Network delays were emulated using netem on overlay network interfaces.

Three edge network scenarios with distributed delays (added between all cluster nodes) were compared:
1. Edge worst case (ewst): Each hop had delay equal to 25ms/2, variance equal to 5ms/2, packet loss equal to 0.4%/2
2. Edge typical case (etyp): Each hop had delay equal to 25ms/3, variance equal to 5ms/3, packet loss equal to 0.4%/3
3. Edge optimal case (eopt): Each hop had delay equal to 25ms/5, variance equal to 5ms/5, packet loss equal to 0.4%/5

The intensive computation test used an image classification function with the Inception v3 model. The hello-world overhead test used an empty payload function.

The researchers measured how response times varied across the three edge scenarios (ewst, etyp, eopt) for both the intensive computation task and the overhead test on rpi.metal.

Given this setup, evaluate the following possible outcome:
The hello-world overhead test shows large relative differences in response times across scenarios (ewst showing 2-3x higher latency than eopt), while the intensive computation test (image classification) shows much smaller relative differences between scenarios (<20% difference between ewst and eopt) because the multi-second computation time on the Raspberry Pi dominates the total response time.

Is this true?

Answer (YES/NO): NO